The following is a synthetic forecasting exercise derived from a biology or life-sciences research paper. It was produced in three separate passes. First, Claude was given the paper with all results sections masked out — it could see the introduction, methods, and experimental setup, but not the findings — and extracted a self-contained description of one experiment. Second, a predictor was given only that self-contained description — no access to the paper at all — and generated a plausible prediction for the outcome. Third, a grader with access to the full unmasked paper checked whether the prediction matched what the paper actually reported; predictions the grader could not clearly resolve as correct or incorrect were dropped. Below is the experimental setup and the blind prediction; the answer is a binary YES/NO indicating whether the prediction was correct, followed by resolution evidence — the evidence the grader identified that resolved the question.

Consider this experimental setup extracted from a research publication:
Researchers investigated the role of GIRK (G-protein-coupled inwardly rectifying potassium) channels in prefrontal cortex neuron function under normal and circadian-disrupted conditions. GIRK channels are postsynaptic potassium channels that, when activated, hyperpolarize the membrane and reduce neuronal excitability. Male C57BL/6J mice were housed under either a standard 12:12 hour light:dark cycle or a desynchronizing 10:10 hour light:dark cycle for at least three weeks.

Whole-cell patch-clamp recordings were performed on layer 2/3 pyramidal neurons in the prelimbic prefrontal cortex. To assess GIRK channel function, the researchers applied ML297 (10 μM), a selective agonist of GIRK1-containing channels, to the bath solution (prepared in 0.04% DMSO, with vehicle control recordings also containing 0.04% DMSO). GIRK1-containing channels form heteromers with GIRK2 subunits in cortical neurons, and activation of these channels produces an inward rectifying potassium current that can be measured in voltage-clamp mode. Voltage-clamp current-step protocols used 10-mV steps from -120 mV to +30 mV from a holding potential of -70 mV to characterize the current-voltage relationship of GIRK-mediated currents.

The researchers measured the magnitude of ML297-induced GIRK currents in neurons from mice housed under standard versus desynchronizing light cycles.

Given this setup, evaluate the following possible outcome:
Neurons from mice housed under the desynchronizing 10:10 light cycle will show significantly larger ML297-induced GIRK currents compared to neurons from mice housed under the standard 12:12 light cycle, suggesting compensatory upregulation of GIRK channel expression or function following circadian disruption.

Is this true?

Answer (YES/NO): YES